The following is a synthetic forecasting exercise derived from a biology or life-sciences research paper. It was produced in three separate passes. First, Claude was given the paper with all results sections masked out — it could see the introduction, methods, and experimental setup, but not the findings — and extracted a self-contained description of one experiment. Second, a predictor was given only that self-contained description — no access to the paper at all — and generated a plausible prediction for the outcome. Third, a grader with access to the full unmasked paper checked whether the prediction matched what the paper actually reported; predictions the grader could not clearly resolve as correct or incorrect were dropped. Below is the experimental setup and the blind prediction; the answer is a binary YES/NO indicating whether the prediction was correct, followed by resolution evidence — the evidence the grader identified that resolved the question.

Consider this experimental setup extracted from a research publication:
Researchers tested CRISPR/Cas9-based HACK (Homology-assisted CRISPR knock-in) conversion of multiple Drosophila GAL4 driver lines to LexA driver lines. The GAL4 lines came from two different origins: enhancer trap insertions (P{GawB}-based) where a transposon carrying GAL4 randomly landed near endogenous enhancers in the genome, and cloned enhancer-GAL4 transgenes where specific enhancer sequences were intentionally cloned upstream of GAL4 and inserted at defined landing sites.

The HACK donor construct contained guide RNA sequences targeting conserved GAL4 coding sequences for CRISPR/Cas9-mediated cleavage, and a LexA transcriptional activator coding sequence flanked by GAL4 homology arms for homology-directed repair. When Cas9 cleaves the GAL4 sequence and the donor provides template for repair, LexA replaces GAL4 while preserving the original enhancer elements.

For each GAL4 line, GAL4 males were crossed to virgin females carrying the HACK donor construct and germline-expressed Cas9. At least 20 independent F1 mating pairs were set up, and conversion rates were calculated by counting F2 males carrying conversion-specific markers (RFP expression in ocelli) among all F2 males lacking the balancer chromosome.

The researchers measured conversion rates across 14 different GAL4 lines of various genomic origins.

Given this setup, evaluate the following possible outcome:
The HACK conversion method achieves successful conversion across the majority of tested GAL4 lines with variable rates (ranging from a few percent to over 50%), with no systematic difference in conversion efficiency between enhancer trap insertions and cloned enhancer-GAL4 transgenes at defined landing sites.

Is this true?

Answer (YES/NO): NO